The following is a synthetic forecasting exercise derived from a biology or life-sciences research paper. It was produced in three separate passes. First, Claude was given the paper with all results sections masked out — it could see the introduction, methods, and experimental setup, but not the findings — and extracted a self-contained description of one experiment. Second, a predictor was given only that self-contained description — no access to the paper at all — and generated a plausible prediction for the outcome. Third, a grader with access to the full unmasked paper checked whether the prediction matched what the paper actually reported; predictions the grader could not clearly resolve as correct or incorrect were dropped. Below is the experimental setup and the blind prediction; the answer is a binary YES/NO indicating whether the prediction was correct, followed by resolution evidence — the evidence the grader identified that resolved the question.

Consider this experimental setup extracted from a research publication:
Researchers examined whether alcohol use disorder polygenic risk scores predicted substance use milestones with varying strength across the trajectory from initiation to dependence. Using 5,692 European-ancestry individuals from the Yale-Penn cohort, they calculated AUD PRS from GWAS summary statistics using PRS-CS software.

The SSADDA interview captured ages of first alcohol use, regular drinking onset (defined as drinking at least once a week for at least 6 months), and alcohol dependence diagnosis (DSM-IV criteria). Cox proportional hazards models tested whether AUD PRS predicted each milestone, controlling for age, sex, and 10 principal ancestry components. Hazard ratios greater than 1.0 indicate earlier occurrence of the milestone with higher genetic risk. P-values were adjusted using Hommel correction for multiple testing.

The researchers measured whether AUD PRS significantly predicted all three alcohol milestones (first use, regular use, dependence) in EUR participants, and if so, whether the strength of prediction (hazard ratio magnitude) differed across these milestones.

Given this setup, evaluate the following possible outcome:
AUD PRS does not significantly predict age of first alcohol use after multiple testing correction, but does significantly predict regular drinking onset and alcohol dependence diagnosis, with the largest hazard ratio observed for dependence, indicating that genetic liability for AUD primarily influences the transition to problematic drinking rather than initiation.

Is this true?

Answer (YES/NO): NO